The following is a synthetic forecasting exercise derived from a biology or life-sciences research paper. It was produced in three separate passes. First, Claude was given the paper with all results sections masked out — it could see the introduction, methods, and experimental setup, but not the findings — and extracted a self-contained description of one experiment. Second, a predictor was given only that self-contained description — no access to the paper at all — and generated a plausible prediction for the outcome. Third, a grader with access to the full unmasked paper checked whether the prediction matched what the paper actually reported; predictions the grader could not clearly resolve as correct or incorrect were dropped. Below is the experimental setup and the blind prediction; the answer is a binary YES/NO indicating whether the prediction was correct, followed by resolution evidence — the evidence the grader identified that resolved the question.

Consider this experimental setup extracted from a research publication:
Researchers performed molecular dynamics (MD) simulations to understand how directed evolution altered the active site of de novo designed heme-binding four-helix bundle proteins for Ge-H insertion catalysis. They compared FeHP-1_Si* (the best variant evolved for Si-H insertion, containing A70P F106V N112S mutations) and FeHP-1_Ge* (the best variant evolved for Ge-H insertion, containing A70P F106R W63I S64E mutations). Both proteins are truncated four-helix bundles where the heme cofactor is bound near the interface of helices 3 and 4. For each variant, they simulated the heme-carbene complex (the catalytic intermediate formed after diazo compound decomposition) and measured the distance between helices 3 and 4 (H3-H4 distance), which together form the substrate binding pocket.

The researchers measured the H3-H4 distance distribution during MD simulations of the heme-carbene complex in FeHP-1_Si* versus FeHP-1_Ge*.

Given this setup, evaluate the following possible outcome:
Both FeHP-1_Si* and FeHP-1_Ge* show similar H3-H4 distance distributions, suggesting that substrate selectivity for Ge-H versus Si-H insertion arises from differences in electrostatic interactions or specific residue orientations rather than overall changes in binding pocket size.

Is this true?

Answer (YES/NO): NO